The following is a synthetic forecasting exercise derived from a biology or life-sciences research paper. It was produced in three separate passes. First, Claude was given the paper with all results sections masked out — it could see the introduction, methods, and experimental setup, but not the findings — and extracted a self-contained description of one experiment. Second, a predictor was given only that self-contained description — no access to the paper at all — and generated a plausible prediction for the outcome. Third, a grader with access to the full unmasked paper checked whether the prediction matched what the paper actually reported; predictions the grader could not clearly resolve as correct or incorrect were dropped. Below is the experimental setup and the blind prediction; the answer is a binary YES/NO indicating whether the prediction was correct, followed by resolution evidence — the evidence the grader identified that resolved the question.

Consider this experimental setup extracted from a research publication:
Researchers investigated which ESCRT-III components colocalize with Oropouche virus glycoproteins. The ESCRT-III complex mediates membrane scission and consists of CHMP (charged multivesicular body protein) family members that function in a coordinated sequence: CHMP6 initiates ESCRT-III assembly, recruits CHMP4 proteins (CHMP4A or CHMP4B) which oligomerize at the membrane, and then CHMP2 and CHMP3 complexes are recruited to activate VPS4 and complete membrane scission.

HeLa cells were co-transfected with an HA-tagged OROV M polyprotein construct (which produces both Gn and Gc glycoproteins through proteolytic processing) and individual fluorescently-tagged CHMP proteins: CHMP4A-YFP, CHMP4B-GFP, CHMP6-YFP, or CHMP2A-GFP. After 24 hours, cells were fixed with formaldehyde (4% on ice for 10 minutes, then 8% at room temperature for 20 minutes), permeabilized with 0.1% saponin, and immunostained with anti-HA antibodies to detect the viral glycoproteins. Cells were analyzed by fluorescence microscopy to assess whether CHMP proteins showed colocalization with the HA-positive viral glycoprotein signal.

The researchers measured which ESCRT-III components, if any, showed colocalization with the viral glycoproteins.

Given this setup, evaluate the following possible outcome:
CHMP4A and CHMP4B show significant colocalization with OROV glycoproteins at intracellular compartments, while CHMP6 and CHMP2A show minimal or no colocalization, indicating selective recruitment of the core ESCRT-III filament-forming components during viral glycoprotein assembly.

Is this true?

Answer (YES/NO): NO